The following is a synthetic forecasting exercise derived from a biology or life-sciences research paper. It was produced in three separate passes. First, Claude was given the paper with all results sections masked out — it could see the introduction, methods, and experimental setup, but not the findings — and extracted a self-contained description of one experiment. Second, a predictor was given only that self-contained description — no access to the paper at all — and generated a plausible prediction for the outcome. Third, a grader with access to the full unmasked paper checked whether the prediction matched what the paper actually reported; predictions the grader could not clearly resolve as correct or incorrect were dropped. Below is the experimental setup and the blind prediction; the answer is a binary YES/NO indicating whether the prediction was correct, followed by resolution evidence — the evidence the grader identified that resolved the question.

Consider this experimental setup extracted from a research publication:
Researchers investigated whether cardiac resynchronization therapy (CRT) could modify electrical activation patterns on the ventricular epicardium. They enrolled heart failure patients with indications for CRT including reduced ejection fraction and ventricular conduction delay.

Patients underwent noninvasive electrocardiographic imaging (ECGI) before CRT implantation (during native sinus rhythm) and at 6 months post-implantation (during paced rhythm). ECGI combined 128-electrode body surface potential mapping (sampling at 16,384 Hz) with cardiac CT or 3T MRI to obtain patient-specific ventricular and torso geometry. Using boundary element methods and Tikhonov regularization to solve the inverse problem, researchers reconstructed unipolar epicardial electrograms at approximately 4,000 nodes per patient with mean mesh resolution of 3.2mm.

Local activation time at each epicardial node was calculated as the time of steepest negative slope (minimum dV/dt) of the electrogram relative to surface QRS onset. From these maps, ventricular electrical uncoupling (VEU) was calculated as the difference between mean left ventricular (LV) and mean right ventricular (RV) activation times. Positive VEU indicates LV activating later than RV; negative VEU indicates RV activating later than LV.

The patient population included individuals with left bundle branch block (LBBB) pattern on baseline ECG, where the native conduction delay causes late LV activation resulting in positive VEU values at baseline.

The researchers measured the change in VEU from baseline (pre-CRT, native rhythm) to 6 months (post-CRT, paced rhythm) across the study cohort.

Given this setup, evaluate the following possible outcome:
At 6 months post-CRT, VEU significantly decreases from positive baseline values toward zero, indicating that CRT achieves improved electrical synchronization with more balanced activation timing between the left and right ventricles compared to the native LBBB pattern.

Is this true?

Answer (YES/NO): NO